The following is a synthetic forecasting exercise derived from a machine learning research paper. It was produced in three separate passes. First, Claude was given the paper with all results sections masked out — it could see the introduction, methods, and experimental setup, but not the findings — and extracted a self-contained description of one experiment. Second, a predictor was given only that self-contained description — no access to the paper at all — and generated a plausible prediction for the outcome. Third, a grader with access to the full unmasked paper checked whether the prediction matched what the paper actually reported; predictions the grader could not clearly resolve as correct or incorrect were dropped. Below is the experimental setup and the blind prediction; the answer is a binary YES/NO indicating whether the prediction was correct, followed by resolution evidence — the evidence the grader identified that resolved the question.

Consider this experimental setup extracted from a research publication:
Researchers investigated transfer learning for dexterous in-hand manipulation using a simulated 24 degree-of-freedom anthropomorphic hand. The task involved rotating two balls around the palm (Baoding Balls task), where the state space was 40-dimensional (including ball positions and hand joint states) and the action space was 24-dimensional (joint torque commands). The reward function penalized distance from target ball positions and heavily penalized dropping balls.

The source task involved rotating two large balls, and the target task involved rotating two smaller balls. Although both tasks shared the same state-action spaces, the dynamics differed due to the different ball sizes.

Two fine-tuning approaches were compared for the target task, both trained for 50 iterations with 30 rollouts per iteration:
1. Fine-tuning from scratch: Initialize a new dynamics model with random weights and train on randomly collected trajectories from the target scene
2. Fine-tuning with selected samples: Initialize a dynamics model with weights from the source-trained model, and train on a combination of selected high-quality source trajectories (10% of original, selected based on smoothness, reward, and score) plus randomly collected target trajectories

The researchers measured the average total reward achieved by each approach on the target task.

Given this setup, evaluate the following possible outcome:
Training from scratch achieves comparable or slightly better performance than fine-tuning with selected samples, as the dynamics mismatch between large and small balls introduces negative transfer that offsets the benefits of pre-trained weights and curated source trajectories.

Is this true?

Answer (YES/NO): NO